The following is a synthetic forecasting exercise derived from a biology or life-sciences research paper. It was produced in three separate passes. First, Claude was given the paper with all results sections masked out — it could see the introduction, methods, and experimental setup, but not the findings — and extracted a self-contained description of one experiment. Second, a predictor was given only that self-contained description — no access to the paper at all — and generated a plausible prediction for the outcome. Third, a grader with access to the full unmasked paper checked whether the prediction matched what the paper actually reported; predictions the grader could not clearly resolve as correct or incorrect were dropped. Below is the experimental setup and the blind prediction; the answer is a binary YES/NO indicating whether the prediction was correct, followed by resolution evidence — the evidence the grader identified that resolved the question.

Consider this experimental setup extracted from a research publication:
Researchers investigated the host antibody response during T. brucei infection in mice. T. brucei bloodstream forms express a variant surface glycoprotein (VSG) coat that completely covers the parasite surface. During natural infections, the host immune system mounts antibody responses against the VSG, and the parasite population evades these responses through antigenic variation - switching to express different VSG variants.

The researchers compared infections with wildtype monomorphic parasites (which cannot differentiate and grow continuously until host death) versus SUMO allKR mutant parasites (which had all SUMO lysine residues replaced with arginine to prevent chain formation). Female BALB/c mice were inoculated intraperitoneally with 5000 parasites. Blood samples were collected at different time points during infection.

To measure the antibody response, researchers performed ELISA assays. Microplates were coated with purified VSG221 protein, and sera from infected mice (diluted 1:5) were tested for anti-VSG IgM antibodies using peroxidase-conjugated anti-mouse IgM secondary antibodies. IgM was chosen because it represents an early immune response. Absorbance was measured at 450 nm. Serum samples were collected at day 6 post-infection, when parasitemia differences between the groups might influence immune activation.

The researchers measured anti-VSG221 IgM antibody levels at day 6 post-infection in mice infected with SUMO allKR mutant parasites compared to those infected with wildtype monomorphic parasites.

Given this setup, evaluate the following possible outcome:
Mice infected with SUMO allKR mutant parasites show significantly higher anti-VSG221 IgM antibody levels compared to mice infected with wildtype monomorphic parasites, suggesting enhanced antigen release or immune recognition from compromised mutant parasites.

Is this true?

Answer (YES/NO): NO